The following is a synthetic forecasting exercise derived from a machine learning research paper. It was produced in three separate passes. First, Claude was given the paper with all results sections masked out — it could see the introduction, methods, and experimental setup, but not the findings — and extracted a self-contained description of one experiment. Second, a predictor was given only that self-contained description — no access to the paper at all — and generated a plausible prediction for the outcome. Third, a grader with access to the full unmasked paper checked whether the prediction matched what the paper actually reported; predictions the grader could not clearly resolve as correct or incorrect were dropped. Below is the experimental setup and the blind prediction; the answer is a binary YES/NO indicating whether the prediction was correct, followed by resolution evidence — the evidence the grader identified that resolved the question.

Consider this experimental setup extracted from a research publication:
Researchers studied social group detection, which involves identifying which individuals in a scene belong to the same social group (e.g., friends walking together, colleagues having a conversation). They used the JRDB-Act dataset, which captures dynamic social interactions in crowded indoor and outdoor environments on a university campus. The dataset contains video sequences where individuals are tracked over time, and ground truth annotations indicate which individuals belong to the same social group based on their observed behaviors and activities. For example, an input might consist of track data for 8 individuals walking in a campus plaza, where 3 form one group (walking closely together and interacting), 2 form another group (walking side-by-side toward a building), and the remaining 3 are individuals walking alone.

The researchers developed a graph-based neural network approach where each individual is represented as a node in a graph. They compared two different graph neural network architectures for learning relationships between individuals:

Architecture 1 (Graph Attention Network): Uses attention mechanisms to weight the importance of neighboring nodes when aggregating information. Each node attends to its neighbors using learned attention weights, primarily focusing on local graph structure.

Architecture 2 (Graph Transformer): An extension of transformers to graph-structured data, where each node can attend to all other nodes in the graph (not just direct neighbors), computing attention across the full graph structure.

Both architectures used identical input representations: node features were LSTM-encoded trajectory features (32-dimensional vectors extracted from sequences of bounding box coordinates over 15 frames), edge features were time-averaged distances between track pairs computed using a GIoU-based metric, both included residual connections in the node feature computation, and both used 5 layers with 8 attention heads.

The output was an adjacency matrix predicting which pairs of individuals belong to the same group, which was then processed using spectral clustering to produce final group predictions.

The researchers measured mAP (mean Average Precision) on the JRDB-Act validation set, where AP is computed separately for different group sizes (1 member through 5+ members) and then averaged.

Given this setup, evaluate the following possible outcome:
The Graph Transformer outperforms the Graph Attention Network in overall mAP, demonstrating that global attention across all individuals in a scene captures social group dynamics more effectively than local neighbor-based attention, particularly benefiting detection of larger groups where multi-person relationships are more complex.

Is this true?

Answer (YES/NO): NO